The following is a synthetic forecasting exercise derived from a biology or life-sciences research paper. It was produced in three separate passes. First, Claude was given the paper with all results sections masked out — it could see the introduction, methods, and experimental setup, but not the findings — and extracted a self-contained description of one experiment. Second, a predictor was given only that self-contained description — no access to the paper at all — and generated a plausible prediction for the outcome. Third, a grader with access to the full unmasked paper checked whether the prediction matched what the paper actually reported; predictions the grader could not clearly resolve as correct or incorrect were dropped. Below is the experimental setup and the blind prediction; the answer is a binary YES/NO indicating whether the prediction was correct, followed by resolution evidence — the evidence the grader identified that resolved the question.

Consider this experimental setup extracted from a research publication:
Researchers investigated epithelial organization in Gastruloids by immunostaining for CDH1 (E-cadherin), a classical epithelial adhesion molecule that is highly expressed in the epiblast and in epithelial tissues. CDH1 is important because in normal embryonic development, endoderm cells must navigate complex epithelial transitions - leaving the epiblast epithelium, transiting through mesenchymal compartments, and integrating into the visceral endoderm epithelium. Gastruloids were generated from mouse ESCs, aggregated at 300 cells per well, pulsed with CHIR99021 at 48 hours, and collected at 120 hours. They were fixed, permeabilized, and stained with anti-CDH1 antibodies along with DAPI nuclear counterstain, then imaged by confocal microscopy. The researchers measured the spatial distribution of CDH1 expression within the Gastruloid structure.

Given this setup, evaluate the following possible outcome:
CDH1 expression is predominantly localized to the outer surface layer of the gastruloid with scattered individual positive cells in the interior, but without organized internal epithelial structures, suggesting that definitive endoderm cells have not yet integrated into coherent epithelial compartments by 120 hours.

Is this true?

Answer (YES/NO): NO